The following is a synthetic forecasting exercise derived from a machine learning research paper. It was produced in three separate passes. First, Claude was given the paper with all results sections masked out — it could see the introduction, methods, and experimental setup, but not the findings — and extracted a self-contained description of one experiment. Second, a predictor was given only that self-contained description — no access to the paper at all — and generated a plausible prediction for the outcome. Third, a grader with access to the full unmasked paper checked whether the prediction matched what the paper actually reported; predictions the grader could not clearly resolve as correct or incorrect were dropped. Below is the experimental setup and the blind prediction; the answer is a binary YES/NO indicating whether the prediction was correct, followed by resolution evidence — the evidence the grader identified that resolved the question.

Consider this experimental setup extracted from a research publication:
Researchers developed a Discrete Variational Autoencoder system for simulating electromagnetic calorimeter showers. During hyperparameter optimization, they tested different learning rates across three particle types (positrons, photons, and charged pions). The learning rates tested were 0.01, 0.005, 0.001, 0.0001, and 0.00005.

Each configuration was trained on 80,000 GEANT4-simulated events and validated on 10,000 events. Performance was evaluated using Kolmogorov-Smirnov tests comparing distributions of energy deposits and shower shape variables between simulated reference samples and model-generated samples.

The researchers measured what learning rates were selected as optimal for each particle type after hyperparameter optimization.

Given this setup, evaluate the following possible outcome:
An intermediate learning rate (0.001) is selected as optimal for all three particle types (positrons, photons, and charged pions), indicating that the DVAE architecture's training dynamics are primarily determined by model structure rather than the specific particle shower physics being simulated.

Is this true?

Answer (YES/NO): NO